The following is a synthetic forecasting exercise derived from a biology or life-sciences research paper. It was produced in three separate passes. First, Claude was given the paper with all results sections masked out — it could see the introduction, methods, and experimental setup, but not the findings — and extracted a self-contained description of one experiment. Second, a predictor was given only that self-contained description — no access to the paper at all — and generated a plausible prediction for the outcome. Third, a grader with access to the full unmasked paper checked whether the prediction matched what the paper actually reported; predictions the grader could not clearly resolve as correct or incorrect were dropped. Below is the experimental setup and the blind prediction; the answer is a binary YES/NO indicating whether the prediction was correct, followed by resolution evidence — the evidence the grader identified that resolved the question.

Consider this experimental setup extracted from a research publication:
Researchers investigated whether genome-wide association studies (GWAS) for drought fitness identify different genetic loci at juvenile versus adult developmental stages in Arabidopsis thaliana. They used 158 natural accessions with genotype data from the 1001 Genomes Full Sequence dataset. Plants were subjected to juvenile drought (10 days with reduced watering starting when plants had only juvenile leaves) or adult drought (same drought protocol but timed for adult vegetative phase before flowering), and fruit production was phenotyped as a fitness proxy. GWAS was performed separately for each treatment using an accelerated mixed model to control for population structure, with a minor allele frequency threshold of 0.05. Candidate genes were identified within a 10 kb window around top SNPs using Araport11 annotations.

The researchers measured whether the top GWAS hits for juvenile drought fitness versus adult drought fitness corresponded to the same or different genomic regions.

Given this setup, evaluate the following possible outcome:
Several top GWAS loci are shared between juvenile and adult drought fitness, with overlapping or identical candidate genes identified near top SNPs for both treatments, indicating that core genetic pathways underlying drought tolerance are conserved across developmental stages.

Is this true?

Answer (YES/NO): NO